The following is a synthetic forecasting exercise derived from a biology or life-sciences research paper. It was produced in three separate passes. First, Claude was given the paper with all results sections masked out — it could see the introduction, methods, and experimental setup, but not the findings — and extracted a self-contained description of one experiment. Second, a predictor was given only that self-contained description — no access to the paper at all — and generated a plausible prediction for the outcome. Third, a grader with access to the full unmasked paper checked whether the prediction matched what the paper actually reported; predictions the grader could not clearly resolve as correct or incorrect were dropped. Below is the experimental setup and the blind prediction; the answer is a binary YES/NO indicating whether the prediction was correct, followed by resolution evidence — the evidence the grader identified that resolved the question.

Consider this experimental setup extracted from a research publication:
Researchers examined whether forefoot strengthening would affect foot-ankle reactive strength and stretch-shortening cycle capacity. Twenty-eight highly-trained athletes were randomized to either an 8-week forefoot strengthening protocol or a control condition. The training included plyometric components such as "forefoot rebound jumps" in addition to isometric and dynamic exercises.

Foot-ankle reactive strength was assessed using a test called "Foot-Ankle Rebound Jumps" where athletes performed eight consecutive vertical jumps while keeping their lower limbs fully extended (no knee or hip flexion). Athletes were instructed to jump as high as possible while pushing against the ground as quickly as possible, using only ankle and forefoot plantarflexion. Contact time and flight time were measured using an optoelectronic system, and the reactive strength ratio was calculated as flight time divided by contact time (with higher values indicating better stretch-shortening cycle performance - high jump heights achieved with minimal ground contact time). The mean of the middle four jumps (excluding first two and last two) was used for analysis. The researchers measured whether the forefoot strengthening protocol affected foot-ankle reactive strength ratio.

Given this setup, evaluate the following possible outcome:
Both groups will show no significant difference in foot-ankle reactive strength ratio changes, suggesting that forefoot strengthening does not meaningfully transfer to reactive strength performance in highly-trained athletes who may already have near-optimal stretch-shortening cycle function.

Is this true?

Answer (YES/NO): NO